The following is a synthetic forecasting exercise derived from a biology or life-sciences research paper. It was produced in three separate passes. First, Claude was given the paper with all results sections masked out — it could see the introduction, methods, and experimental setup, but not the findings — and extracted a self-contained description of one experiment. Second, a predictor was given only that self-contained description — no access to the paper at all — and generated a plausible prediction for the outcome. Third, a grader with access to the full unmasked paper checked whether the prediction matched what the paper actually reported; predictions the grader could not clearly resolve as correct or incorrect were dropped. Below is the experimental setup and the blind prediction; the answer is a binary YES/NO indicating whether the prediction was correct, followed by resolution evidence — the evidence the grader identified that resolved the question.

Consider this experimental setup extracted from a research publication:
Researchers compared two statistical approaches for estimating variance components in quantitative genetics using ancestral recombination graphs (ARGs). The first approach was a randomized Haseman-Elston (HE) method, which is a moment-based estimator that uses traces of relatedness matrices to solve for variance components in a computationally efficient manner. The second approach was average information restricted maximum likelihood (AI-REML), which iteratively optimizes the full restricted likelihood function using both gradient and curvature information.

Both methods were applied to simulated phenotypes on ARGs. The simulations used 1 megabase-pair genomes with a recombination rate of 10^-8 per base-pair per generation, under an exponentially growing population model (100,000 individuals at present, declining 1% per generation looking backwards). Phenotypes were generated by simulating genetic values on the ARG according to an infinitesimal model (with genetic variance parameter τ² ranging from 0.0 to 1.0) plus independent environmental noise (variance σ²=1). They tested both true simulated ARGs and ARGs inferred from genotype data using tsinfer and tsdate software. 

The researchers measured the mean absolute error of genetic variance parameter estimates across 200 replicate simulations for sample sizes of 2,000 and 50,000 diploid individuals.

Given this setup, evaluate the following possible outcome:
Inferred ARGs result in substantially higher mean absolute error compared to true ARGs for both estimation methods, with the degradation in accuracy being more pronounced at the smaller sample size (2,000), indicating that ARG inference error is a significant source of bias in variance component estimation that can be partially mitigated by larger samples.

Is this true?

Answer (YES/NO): NO